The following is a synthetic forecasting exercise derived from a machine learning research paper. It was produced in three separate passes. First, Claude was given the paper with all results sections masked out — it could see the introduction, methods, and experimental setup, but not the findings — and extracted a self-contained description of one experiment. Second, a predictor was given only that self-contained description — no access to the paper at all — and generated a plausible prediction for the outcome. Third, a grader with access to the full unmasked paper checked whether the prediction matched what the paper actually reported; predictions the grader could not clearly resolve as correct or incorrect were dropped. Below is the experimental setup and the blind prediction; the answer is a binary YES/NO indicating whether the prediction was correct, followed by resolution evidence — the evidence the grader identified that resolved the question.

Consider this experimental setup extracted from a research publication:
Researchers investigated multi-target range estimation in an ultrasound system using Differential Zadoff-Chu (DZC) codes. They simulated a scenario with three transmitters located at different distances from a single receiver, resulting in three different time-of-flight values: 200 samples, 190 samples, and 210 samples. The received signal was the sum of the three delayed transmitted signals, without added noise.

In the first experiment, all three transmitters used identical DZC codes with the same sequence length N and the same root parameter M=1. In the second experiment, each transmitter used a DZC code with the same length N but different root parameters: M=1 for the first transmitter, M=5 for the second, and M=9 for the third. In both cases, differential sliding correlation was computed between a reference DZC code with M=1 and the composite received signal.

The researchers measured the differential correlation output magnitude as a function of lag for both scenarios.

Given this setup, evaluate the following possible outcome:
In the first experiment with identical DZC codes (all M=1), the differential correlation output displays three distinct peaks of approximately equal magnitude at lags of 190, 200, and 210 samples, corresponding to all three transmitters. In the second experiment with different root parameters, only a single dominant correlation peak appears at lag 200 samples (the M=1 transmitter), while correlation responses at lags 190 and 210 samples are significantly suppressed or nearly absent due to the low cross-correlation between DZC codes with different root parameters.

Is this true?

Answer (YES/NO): YES